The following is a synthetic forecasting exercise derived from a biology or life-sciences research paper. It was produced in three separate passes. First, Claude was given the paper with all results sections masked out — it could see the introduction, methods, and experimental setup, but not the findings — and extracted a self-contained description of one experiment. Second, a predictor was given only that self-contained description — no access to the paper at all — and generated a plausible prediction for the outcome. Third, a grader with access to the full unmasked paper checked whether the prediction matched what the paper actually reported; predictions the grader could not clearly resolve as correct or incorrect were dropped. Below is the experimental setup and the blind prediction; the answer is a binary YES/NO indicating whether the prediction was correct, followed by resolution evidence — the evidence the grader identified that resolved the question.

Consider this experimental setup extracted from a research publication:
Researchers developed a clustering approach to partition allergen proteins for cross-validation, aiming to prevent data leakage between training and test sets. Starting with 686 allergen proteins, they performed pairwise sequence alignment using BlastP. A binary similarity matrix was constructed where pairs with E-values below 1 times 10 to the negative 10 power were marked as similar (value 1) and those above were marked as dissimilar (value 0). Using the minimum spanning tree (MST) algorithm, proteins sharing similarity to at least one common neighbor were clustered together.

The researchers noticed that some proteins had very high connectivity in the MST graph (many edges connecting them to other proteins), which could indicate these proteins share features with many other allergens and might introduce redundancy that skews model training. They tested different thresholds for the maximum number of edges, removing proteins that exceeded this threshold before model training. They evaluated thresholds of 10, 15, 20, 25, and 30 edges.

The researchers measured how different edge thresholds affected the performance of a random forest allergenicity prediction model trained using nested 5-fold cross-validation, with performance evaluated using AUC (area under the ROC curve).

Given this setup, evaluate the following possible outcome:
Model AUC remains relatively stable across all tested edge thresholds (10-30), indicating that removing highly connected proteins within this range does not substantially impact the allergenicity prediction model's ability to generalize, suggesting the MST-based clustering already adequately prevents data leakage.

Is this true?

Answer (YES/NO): NO